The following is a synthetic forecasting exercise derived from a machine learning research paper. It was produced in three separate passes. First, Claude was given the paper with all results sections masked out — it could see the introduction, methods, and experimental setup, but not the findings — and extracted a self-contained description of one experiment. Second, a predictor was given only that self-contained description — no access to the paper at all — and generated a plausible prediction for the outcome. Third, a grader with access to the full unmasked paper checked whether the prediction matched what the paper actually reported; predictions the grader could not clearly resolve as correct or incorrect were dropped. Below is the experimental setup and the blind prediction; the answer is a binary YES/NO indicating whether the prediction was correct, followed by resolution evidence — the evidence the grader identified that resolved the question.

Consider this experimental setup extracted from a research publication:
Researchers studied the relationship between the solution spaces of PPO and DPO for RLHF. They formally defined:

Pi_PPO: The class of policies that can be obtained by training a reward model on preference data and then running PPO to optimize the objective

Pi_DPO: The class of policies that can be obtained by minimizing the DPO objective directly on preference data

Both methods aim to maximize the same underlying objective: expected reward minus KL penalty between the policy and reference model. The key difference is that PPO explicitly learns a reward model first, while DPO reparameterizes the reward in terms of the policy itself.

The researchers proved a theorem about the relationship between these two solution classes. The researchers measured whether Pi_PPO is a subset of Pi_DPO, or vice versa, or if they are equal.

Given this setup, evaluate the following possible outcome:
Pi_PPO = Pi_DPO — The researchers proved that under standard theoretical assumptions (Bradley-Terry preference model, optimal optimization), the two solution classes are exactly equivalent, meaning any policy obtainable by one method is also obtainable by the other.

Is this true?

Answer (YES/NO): NO